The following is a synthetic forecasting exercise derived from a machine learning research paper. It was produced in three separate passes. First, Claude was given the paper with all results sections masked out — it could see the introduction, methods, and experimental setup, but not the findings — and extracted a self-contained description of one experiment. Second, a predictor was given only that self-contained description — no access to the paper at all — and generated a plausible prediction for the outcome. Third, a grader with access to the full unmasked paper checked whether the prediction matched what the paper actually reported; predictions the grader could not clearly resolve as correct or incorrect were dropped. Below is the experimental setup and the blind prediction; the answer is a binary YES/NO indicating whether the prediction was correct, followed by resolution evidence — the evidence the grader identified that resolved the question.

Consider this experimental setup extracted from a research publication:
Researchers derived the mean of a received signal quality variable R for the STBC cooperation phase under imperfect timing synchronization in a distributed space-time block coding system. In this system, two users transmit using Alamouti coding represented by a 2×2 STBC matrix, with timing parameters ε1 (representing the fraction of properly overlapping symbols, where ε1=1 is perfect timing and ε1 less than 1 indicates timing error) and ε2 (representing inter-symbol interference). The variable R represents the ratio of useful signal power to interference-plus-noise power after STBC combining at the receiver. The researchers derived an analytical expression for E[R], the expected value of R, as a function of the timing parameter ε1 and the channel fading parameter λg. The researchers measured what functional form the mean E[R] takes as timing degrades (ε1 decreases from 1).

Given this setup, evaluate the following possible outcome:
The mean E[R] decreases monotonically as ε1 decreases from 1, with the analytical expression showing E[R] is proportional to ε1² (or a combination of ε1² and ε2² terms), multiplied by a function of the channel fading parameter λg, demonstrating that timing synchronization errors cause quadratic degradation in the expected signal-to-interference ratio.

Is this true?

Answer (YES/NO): NO